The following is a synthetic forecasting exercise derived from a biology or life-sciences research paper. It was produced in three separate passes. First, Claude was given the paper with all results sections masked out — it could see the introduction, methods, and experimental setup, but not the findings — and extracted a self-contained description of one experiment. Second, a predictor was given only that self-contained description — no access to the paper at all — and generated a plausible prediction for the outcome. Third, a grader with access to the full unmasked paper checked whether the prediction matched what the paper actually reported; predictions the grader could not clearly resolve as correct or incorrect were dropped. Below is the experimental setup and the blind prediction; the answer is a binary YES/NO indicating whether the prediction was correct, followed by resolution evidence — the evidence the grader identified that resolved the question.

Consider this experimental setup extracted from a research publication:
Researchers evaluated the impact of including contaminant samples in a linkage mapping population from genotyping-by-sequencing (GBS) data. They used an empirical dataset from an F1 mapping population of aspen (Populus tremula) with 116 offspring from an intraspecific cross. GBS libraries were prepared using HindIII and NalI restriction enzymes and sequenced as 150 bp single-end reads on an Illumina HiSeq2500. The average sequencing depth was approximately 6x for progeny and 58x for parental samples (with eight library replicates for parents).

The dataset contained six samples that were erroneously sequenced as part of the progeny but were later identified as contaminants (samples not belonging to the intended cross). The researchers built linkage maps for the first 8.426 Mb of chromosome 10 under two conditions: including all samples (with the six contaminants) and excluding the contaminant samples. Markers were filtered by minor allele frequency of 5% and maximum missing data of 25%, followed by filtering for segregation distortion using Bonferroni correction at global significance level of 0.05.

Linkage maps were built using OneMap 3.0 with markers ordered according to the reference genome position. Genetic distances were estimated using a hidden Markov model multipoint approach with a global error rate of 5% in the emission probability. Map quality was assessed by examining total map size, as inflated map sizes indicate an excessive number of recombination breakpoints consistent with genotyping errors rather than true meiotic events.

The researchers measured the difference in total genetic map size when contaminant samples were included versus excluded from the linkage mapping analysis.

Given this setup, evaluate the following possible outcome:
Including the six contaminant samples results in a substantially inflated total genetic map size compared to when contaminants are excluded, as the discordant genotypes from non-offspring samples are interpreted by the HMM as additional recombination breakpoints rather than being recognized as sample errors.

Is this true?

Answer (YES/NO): NO